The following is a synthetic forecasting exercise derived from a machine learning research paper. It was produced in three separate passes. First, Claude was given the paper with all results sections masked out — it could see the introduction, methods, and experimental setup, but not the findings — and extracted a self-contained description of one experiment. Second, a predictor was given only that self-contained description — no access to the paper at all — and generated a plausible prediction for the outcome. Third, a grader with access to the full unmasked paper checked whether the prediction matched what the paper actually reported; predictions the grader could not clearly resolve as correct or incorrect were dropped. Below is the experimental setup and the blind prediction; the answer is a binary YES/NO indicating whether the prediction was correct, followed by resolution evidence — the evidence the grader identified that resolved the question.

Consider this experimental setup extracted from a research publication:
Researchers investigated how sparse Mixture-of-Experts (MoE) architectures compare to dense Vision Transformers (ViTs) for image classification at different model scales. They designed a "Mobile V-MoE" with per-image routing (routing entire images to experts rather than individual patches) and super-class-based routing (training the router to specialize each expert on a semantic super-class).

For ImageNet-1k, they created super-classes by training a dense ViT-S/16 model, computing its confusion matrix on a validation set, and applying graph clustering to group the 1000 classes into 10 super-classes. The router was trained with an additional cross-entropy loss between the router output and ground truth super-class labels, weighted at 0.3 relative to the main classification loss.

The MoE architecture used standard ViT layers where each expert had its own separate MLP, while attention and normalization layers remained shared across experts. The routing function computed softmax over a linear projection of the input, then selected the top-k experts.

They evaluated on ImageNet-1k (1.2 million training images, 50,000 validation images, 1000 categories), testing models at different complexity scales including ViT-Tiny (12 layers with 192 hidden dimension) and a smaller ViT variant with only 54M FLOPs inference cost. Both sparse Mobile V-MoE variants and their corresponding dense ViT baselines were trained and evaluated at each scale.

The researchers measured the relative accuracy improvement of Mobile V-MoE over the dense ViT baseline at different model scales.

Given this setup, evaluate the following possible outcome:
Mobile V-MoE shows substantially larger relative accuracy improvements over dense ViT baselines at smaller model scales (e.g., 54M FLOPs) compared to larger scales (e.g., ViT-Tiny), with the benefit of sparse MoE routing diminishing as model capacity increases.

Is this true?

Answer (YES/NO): YES